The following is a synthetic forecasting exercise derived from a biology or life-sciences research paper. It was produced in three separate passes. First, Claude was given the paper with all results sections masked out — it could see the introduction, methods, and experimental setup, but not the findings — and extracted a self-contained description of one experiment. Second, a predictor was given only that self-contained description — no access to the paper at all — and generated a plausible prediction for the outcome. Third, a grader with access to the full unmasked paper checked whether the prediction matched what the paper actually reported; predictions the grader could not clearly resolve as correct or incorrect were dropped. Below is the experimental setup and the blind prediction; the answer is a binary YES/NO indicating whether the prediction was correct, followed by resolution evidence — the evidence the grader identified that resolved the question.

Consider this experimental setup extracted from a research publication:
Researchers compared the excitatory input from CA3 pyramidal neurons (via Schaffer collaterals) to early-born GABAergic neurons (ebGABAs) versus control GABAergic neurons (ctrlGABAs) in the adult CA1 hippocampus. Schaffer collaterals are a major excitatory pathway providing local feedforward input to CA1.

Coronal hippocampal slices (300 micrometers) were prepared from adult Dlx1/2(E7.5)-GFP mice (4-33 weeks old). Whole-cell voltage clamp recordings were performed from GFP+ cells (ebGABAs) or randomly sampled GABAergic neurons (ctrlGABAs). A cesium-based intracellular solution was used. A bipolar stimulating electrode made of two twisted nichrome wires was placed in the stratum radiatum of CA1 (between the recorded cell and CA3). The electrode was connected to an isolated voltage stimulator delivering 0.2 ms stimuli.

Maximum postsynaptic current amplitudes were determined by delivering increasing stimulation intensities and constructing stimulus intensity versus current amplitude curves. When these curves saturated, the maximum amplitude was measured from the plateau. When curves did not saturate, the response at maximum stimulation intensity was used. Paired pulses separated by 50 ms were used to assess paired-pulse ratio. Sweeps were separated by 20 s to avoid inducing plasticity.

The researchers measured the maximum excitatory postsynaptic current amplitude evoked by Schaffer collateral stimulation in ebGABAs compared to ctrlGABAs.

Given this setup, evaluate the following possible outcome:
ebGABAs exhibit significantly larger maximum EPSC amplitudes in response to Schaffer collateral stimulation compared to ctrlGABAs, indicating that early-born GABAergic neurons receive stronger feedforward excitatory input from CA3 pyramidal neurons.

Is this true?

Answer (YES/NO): NO